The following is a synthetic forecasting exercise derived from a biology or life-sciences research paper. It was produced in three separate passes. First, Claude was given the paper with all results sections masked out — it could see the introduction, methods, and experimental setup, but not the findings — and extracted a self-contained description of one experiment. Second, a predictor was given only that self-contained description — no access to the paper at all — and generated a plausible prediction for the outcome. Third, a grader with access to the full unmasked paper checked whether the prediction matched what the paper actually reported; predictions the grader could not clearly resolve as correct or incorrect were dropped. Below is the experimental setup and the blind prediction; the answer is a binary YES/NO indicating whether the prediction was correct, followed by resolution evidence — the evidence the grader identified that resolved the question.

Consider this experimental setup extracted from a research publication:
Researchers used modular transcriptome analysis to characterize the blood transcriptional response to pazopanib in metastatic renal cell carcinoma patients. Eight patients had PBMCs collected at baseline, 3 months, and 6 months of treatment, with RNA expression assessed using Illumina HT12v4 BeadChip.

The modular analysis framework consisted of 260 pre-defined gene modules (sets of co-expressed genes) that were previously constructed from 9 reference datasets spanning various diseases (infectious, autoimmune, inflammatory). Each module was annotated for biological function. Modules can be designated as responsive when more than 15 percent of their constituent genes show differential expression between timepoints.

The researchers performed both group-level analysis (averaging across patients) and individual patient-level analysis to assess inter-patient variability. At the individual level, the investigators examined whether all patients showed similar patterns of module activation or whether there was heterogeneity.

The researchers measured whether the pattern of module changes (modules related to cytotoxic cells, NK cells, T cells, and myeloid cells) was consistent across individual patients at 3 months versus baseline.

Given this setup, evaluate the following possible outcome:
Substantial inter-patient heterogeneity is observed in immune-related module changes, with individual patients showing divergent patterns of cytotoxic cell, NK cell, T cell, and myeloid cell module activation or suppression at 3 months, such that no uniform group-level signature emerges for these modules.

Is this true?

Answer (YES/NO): NO